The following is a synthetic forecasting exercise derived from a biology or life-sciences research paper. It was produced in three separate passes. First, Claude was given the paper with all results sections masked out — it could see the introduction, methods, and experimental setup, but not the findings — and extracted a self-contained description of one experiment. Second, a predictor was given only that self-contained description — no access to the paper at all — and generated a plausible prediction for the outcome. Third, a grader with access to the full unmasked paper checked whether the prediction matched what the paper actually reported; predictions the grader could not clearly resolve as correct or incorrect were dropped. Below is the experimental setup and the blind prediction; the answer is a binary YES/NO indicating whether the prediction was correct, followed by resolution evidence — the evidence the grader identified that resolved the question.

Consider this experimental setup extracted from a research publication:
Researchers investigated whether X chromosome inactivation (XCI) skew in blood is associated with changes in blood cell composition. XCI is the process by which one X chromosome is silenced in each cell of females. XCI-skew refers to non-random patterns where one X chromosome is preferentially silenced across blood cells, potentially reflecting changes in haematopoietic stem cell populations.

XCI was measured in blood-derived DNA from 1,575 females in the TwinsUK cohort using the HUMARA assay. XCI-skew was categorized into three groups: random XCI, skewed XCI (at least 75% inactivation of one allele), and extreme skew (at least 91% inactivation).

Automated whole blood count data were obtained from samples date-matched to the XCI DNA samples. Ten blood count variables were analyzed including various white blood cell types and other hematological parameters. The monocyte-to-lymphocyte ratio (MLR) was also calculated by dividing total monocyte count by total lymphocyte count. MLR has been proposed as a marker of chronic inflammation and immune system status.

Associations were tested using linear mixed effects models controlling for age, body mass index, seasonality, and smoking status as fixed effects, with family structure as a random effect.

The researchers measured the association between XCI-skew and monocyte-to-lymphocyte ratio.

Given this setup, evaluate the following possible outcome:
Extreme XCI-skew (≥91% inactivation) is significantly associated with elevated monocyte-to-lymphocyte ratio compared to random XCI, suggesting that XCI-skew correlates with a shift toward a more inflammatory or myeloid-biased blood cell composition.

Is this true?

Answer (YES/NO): NO